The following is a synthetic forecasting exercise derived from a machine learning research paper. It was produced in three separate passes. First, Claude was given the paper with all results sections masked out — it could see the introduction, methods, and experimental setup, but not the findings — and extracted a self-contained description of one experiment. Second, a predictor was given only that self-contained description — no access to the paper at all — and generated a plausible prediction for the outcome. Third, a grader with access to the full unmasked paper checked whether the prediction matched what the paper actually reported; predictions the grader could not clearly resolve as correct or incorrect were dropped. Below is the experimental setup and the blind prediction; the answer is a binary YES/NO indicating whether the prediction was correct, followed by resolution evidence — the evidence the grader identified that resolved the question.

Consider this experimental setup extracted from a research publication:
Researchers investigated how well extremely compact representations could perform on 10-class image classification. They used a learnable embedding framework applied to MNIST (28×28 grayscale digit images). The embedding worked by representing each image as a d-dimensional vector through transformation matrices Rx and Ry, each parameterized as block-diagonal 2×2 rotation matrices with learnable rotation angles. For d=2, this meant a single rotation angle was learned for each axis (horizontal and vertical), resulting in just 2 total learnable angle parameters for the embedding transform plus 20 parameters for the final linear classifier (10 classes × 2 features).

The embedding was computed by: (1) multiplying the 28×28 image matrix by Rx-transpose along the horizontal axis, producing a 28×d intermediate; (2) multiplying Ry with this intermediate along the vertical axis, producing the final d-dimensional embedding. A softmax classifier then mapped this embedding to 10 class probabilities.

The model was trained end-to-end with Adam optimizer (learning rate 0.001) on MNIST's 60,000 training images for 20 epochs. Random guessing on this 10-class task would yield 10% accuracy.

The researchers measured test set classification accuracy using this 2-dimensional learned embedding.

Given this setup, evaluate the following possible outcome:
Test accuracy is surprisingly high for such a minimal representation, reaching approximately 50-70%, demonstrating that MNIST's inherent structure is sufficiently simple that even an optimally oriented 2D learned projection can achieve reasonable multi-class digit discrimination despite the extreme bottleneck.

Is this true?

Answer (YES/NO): YES